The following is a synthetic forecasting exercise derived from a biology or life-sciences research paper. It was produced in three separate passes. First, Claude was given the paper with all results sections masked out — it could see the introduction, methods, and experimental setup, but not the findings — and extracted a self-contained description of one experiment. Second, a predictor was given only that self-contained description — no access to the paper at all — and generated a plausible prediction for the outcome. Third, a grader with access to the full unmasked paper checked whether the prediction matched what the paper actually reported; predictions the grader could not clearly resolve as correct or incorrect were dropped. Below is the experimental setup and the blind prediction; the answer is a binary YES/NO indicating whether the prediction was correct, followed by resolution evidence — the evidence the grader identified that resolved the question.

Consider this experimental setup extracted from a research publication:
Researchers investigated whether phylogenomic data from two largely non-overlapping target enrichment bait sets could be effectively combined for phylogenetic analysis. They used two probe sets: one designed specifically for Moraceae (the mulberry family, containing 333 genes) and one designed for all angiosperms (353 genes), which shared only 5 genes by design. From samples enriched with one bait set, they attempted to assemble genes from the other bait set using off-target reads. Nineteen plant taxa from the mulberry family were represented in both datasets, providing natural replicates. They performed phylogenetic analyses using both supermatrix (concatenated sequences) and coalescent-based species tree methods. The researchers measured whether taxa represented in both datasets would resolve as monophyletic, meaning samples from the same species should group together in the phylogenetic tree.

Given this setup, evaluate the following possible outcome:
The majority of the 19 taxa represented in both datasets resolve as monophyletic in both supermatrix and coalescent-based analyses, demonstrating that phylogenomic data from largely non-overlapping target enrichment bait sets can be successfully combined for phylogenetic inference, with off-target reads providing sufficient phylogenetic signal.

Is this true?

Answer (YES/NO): YES